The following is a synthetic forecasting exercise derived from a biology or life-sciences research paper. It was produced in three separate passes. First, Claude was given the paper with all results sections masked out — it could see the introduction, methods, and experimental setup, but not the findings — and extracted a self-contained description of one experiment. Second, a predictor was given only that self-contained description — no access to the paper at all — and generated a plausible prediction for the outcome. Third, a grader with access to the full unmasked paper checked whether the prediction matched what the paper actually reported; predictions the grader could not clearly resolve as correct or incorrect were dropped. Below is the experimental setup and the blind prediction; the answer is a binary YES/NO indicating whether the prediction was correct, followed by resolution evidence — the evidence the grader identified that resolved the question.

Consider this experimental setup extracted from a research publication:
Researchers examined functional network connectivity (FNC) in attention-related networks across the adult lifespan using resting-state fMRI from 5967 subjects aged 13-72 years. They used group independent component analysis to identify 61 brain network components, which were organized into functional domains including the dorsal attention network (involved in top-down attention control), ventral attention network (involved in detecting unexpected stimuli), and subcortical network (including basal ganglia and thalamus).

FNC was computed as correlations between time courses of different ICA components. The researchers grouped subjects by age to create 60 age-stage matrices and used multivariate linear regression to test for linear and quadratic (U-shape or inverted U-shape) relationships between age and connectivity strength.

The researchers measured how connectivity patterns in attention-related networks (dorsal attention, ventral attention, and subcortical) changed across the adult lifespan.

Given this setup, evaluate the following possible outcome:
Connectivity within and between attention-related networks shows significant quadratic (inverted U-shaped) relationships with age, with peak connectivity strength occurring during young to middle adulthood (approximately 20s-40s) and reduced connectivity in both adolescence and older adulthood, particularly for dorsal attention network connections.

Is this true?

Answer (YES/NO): NO